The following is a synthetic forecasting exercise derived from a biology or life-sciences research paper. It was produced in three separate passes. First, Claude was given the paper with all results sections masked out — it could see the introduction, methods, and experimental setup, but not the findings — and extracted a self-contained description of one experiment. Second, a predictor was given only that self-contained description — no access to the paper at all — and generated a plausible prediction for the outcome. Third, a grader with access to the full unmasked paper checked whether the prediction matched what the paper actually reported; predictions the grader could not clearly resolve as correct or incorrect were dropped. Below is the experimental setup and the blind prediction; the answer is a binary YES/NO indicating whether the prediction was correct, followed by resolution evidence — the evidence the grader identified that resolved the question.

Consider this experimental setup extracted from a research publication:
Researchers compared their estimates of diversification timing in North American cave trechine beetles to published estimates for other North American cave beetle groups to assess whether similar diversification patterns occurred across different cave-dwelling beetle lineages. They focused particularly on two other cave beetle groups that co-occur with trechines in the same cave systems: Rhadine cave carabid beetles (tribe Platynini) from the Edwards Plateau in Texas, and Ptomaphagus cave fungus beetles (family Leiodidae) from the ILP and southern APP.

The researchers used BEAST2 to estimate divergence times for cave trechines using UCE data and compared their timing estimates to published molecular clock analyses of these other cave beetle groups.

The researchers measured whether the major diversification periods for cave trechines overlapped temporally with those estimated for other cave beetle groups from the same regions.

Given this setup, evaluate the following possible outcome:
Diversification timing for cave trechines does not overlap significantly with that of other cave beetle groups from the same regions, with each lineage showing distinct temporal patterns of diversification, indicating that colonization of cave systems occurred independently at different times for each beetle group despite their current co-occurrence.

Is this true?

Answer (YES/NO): NO